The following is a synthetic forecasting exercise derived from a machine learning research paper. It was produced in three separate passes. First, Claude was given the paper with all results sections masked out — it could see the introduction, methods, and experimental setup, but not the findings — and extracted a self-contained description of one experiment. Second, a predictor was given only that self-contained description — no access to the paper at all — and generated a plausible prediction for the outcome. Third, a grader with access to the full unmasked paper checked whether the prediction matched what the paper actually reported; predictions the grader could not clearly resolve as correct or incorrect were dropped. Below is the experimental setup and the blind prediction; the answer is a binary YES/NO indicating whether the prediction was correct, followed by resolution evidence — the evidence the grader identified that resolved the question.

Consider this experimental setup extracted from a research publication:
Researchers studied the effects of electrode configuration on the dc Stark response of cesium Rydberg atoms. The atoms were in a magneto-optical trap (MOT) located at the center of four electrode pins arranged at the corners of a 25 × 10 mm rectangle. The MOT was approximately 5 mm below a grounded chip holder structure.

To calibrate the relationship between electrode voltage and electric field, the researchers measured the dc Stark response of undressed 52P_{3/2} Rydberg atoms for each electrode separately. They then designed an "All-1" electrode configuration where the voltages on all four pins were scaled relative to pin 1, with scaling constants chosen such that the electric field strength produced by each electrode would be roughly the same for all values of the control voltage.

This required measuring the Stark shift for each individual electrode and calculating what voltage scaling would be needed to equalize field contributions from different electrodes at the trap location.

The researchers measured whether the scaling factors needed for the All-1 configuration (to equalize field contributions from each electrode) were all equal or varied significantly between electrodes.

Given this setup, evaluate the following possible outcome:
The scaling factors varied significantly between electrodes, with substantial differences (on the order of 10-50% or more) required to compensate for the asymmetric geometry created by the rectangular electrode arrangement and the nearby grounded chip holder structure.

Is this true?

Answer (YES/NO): YES